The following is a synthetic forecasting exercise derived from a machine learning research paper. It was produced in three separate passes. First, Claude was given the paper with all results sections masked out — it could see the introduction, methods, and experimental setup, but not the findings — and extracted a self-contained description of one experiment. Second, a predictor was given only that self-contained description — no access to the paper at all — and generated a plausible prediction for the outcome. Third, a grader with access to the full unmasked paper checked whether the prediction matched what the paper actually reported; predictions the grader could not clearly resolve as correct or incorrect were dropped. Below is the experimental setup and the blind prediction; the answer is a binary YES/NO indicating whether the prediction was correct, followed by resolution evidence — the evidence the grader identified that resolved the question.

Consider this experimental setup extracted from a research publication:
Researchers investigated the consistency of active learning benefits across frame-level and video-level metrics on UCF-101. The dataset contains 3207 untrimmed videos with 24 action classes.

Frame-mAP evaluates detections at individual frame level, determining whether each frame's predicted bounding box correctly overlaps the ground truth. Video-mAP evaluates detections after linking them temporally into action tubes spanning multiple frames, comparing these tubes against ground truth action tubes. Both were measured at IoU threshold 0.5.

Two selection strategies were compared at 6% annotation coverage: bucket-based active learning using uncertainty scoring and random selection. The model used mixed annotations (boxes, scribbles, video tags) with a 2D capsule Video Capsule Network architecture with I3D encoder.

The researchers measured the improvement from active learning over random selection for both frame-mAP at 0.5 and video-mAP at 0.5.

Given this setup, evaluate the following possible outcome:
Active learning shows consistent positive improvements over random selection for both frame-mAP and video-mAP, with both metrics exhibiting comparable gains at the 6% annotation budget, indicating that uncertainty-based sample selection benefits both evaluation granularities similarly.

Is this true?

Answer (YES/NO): YES